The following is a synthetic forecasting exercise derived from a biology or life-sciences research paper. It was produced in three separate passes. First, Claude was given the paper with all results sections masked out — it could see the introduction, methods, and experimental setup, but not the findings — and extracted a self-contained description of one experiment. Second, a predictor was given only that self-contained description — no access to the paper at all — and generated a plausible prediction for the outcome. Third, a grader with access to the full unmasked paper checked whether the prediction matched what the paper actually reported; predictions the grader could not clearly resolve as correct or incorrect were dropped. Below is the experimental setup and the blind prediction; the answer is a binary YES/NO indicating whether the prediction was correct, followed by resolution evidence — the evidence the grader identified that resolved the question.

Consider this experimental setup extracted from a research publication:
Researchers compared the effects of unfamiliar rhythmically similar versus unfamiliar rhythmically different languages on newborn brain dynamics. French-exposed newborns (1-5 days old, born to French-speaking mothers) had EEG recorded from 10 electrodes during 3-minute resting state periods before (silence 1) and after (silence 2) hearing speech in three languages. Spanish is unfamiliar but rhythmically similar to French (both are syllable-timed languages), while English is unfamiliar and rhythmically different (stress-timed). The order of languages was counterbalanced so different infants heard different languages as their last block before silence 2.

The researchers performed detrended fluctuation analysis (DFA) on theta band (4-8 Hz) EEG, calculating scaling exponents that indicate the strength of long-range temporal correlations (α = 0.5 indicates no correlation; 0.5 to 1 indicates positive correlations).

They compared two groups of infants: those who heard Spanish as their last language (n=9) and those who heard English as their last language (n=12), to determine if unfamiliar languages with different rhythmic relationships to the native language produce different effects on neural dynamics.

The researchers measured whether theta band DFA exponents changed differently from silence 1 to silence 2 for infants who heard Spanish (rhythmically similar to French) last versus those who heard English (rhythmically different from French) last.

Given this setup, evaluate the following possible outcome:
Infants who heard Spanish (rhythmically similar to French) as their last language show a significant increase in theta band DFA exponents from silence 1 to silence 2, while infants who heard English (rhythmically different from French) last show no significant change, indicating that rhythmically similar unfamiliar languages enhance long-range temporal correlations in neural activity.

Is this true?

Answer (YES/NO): NO